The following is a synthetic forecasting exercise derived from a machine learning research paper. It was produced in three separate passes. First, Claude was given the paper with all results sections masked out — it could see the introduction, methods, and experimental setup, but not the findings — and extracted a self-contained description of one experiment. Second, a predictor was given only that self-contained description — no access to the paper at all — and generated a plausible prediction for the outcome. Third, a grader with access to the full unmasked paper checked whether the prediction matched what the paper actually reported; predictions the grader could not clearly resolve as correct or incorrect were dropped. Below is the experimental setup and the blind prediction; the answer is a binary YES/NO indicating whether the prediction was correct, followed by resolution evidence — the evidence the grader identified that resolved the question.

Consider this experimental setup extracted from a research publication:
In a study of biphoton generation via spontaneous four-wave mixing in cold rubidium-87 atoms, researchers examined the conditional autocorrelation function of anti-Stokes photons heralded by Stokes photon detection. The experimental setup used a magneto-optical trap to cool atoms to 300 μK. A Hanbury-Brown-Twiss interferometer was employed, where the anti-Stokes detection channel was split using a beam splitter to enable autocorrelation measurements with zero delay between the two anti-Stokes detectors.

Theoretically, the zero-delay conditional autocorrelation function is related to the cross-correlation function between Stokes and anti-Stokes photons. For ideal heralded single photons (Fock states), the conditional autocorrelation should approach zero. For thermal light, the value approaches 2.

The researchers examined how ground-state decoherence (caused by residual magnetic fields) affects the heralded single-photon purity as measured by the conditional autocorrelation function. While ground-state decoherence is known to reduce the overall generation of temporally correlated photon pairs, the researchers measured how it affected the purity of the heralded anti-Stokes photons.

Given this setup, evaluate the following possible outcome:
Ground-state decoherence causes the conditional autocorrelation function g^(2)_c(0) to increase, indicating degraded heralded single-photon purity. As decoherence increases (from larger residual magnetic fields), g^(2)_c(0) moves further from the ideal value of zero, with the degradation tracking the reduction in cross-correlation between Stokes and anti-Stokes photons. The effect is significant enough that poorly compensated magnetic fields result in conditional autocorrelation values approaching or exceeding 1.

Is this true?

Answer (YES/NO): NO